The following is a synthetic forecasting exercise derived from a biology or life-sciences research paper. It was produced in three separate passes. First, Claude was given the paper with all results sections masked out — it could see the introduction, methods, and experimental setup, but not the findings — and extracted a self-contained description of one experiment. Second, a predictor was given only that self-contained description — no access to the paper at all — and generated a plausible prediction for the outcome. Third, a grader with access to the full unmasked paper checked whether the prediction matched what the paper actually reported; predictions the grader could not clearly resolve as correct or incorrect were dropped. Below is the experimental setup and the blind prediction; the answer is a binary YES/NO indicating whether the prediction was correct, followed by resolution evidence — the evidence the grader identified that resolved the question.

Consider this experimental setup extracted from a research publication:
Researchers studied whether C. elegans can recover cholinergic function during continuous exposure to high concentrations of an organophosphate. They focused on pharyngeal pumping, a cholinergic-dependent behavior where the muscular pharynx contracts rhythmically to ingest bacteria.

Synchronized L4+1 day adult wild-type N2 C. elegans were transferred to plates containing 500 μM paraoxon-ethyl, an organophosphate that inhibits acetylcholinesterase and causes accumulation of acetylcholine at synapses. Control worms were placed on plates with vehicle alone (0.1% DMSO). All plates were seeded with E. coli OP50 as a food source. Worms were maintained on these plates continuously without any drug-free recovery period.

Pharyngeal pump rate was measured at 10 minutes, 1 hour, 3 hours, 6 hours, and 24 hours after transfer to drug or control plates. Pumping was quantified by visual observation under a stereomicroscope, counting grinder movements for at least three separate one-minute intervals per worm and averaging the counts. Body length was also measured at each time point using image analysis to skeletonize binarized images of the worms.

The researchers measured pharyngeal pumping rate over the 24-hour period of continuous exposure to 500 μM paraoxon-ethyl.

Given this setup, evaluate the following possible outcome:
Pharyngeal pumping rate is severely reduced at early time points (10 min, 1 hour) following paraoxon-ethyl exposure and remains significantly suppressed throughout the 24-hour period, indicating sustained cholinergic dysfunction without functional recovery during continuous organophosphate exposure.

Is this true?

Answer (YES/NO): NO